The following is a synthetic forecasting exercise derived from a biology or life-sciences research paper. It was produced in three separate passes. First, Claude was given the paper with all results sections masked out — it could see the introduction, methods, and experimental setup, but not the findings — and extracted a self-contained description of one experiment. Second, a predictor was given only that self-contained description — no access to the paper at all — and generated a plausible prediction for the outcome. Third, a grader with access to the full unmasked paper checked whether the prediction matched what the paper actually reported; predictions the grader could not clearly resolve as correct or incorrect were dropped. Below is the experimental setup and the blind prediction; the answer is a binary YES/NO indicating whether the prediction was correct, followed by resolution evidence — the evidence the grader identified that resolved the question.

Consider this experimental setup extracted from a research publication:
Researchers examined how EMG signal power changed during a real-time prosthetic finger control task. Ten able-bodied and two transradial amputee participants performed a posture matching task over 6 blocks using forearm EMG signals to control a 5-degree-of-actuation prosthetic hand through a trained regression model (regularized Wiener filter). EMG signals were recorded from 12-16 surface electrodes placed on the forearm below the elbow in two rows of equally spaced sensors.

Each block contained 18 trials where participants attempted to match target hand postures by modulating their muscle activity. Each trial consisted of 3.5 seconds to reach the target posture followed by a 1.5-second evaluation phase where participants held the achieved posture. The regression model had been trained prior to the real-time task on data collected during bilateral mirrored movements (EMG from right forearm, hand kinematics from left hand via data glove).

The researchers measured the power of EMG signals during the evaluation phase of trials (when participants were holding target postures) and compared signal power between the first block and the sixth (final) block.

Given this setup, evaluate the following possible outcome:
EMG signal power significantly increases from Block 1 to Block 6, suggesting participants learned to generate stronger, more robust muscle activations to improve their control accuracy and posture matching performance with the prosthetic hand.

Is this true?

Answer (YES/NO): NO